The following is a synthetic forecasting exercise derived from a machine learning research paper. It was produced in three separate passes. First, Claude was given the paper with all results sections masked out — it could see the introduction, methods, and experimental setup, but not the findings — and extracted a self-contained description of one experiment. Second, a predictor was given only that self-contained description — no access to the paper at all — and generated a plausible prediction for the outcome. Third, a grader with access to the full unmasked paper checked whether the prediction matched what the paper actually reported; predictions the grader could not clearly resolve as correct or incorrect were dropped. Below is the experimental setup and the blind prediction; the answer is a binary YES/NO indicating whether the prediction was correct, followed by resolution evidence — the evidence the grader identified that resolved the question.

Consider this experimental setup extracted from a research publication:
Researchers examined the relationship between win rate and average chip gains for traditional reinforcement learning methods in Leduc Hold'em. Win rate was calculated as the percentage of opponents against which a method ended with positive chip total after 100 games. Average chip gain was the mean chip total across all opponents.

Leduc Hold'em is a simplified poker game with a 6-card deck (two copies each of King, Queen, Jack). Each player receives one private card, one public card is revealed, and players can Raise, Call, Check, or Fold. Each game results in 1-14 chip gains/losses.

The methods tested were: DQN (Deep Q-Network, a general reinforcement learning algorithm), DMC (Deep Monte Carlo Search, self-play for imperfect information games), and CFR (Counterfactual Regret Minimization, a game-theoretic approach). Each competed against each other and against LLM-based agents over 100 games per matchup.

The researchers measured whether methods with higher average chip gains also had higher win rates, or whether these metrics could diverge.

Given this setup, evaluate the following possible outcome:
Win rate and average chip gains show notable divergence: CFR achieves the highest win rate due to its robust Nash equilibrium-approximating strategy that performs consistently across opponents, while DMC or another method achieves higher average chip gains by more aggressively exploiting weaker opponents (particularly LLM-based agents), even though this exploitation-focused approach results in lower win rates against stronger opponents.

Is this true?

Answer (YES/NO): NO